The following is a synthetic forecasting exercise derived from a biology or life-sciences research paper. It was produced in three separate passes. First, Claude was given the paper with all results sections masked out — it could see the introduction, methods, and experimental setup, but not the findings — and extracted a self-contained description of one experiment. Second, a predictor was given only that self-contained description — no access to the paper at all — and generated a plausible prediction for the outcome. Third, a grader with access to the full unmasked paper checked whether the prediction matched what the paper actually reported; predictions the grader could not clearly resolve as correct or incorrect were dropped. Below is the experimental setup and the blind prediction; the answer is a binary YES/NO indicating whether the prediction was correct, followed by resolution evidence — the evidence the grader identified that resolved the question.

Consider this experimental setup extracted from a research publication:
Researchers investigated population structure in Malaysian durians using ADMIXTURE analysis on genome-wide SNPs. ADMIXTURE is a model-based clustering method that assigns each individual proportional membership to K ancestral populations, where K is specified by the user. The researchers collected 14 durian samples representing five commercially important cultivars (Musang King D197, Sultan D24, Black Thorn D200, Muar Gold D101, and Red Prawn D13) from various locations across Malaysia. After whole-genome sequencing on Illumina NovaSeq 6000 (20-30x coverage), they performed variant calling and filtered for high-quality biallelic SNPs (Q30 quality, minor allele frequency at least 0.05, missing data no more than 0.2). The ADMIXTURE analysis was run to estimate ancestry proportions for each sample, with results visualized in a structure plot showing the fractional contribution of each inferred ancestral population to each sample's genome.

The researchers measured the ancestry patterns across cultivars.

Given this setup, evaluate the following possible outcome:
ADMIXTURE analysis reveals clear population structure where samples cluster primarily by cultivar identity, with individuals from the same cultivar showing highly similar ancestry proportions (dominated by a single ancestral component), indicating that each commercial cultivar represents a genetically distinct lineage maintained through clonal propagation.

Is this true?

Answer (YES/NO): YES